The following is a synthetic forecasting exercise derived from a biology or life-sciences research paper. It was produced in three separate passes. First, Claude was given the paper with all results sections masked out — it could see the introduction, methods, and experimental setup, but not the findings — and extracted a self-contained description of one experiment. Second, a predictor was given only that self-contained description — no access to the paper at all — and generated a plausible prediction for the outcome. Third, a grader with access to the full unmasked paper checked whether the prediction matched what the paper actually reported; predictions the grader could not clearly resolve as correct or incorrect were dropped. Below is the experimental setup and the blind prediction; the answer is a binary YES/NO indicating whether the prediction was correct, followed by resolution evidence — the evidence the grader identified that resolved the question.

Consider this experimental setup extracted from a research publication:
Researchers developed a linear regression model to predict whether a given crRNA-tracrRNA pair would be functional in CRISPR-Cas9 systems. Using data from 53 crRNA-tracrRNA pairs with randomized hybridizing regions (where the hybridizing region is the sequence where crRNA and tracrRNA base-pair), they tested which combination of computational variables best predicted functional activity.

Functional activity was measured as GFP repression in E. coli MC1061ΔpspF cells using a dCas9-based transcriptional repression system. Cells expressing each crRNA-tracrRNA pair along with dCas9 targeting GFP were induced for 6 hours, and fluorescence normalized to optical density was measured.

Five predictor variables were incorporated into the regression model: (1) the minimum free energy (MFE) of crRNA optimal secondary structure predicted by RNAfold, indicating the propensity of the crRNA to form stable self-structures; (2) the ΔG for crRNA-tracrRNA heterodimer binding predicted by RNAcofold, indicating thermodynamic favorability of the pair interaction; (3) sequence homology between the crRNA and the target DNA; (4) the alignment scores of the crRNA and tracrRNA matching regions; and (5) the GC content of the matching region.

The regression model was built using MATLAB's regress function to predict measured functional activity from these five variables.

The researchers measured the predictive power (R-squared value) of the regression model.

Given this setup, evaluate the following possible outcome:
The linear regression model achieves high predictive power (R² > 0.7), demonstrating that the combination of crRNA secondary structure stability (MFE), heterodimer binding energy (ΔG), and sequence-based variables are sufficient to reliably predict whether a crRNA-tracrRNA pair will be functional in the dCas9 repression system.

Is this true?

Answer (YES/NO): NO